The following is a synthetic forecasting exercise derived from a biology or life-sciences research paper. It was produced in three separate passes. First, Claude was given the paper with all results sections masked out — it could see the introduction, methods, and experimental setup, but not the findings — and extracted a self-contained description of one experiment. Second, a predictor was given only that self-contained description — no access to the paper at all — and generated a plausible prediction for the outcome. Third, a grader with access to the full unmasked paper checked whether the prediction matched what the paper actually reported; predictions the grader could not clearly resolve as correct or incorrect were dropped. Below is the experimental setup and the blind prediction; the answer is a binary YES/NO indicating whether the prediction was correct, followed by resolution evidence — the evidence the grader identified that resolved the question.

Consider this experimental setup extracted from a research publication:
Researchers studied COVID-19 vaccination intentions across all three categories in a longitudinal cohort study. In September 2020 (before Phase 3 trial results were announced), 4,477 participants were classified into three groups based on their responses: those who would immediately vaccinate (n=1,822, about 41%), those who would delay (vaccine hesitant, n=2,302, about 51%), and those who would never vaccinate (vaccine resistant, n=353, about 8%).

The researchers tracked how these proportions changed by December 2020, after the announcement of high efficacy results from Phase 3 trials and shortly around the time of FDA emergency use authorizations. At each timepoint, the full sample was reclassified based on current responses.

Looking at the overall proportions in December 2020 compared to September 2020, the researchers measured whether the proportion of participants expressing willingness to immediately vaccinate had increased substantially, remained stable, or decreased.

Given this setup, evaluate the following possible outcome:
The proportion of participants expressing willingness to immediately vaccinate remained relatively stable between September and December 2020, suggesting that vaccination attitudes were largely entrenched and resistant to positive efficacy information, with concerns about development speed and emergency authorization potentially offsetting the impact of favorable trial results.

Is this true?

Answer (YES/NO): NO